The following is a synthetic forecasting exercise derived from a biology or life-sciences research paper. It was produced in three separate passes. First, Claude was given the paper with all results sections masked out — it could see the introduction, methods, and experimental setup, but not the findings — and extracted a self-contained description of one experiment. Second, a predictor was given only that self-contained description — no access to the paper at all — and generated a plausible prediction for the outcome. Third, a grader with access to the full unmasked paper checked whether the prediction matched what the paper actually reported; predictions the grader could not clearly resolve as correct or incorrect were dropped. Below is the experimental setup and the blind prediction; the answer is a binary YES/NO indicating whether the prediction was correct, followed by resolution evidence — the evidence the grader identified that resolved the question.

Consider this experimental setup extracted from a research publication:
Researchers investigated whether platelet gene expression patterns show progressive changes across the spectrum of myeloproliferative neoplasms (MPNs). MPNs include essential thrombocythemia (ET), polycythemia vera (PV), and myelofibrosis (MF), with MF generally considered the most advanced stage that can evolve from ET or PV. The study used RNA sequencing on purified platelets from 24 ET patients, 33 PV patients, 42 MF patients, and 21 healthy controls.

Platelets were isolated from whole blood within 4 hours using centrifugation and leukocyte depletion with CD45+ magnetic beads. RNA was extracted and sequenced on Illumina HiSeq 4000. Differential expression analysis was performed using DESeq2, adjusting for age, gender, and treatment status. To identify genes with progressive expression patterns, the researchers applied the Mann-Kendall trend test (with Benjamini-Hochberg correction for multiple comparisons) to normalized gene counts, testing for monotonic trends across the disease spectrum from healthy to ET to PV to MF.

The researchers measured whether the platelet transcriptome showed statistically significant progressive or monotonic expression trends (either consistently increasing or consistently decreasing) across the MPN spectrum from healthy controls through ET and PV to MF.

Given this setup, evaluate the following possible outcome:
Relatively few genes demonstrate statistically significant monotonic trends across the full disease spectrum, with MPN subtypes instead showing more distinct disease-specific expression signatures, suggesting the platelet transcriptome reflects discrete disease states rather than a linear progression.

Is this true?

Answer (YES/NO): NO